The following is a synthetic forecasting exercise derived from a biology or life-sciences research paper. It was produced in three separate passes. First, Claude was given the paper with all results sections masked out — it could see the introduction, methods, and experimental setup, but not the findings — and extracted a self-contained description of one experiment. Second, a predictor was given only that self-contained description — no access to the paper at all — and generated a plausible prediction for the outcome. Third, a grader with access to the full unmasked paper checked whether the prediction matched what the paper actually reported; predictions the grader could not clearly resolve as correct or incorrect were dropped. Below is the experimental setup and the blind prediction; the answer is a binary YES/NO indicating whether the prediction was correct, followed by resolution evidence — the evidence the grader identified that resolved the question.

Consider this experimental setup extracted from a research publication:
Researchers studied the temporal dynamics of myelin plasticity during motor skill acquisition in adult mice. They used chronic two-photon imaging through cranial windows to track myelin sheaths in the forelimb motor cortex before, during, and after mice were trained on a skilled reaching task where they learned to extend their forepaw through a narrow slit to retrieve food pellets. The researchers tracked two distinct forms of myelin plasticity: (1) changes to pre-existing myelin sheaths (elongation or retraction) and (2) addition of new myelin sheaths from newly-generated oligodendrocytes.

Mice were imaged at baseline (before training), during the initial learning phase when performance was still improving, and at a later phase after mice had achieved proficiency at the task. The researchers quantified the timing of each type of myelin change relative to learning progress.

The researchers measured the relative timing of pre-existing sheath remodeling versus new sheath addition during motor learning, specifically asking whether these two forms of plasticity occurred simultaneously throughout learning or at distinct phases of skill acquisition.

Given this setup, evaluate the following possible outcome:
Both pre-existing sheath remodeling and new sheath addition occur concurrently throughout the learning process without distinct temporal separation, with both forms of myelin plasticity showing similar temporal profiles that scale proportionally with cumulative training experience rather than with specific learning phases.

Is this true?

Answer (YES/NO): NO